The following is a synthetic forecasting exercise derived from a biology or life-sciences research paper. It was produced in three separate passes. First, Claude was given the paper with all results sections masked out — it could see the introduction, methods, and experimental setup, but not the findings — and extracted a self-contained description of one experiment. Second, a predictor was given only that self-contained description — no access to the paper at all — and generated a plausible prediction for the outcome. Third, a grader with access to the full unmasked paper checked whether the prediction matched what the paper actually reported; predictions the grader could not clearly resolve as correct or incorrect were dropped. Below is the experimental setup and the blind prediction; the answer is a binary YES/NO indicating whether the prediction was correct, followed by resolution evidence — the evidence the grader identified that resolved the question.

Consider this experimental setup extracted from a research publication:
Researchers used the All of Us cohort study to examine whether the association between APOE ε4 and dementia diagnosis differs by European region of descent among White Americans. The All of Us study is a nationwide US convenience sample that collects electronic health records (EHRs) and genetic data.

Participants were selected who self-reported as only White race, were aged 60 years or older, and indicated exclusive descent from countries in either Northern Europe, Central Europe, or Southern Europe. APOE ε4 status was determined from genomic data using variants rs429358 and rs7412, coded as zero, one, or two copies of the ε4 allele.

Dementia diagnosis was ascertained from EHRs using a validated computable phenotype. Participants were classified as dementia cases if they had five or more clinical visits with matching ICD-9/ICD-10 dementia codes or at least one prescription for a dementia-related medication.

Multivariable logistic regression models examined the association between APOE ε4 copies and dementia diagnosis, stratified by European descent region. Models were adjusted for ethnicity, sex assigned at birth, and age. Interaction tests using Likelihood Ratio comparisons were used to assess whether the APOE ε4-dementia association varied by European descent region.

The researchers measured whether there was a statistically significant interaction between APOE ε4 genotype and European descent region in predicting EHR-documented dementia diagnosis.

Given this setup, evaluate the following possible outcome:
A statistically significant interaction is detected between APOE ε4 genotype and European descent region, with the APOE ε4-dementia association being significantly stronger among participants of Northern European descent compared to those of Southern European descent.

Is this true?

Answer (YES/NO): NO